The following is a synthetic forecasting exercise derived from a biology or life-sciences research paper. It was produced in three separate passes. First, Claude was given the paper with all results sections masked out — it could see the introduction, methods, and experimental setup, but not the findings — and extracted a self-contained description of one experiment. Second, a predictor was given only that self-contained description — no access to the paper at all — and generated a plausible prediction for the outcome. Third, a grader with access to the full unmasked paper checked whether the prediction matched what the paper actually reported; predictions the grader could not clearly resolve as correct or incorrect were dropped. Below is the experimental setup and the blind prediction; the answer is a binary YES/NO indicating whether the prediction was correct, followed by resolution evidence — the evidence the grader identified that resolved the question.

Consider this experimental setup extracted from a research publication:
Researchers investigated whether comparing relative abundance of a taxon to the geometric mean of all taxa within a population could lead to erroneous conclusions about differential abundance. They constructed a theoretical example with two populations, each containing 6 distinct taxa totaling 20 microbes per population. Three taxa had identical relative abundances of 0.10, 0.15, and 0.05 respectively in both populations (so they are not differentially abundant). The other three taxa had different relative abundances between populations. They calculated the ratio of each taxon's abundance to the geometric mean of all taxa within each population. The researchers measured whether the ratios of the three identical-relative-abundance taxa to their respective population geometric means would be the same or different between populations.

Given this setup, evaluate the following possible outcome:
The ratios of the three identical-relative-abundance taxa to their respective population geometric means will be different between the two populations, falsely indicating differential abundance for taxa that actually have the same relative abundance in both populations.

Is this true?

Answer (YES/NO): YES